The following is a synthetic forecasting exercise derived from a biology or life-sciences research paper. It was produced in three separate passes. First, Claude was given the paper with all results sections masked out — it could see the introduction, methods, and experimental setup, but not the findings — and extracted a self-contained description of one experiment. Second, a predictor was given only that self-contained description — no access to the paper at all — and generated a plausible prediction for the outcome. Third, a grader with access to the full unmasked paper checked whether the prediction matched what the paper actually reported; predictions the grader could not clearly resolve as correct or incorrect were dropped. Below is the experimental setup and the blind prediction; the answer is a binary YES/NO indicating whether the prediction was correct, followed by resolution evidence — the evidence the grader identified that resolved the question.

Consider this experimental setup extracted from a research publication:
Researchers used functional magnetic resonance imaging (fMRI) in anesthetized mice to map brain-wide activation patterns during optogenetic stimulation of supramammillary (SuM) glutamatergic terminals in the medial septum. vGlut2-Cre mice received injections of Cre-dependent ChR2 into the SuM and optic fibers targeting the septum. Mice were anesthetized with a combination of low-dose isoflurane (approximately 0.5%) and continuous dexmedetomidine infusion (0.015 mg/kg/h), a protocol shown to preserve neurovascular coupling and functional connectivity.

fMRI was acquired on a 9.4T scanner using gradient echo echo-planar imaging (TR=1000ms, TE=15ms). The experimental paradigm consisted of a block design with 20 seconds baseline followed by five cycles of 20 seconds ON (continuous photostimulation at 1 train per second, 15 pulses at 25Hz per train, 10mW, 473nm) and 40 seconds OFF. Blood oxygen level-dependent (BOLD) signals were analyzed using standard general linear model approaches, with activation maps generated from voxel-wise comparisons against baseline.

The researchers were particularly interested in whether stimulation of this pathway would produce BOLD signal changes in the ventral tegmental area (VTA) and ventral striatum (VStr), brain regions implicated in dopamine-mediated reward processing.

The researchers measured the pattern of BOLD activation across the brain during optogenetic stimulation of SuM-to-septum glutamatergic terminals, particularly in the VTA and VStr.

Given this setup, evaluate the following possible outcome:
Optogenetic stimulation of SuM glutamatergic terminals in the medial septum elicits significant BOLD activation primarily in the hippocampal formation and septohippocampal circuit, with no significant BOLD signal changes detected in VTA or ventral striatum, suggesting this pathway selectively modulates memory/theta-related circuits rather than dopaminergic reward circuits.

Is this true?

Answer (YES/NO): NO